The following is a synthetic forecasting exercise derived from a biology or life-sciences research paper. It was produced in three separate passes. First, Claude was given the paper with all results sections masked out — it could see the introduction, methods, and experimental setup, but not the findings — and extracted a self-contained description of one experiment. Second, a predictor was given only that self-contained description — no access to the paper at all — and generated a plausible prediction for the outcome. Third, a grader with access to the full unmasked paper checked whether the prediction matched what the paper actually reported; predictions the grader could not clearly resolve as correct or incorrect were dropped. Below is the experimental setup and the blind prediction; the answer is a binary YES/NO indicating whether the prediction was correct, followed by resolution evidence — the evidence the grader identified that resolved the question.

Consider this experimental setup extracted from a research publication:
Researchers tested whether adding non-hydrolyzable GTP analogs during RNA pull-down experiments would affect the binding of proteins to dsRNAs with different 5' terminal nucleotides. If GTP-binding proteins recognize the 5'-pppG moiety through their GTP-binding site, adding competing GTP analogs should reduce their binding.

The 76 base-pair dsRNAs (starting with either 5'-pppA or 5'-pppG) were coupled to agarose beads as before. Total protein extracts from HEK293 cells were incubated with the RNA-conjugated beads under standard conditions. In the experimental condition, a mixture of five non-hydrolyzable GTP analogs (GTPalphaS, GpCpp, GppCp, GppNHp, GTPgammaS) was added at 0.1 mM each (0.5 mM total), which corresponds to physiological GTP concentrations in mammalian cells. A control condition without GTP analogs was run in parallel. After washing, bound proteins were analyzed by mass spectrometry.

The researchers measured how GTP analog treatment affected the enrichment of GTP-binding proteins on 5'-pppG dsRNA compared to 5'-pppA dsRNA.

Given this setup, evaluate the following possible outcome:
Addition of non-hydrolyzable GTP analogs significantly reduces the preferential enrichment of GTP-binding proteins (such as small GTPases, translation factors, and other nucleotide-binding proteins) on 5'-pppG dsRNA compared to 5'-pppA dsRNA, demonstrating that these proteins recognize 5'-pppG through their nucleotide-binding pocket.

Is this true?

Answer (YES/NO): YES